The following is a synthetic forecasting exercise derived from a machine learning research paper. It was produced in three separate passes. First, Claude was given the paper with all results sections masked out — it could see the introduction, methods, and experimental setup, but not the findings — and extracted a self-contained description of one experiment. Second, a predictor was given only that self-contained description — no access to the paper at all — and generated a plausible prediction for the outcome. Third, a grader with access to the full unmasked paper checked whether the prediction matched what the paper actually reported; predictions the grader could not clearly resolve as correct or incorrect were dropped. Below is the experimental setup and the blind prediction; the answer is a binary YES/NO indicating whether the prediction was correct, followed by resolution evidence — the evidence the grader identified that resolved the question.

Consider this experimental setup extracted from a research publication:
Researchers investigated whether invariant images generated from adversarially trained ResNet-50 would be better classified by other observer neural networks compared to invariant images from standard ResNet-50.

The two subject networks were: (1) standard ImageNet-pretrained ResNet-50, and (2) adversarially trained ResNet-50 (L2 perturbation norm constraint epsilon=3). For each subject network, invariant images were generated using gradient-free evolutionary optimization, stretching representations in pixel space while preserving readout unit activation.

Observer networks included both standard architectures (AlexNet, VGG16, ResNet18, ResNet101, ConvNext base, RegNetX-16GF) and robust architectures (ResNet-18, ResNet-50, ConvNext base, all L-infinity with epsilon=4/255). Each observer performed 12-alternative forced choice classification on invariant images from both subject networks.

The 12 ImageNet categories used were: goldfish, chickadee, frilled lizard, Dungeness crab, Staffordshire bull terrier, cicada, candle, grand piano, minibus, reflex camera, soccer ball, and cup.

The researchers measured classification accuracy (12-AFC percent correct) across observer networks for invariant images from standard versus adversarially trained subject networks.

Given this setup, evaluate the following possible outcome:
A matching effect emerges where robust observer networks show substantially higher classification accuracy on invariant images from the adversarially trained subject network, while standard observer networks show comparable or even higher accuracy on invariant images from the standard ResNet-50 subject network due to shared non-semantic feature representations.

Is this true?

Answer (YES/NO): NO